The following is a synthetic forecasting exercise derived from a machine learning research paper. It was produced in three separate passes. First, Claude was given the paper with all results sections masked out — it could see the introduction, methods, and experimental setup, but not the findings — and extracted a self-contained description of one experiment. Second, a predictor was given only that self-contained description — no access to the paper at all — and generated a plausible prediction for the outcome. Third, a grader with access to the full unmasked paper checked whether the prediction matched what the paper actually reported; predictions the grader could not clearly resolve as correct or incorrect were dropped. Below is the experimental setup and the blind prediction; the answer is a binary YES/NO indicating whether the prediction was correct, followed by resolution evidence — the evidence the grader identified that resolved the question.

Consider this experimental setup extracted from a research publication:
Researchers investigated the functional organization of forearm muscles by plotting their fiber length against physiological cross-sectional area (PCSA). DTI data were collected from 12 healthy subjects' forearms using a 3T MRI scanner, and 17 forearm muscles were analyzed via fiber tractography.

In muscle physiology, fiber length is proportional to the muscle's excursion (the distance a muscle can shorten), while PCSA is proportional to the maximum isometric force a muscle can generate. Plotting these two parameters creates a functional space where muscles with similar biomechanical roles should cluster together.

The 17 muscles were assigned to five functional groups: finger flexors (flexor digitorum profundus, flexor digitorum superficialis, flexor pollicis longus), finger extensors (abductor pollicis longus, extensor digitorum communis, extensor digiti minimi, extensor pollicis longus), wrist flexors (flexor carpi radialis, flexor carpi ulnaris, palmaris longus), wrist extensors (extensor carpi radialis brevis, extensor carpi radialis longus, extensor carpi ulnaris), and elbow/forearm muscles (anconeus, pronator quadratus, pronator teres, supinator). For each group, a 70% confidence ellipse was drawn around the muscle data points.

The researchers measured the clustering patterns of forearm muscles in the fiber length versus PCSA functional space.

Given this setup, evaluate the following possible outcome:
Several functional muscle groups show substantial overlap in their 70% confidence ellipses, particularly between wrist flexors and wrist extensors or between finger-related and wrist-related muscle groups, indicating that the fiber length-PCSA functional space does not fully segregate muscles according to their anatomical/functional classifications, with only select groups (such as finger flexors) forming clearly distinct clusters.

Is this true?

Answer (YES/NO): NO